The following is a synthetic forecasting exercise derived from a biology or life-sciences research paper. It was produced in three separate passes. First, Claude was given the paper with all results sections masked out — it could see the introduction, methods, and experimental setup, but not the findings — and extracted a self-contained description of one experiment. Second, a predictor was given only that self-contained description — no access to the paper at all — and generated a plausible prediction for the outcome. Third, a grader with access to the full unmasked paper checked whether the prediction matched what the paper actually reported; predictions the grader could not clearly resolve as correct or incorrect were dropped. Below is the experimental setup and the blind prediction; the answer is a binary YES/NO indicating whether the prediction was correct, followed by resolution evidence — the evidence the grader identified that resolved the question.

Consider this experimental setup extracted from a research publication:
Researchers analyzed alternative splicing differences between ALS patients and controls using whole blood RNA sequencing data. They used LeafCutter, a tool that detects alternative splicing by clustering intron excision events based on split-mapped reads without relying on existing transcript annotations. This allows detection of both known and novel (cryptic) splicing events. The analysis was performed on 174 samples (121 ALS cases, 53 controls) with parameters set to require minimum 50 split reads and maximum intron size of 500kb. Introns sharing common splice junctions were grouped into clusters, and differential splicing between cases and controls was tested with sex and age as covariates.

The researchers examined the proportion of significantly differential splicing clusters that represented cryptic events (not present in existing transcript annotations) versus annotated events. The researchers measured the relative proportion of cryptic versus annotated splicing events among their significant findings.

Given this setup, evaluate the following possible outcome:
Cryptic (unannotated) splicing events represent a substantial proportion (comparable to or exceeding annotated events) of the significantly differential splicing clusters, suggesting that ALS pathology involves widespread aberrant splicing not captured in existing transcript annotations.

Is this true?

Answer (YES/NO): YES